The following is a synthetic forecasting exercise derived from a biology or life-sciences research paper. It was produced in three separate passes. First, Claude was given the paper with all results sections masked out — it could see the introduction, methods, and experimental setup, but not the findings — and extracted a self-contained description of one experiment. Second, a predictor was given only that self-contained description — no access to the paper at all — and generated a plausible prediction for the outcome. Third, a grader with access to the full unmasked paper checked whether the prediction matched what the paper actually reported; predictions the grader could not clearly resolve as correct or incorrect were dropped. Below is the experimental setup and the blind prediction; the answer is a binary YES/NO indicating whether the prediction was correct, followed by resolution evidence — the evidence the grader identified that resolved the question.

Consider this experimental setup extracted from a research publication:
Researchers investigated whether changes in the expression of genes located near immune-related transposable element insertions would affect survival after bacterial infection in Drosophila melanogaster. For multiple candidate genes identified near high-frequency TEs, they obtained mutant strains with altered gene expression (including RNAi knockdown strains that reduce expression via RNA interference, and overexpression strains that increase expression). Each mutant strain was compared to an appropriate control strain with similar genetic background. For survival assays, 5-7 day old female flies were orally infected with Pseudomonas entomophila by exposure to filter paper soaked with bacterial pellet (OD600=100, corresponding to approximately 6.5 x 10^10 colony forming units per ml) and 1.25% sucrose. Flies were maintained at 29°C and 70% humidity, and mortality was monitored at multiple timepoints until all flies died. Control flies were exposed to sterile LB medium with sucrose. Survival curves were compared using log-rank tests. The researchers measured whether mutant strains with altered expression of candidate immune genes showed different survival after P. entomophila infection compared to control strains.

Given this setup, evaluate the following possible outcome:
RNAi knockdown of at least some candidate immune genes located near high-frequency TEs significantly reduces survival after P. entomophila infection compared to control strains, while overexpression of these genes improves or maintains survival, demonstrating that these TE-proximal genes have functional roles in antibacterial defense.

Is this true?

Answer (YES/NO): NO